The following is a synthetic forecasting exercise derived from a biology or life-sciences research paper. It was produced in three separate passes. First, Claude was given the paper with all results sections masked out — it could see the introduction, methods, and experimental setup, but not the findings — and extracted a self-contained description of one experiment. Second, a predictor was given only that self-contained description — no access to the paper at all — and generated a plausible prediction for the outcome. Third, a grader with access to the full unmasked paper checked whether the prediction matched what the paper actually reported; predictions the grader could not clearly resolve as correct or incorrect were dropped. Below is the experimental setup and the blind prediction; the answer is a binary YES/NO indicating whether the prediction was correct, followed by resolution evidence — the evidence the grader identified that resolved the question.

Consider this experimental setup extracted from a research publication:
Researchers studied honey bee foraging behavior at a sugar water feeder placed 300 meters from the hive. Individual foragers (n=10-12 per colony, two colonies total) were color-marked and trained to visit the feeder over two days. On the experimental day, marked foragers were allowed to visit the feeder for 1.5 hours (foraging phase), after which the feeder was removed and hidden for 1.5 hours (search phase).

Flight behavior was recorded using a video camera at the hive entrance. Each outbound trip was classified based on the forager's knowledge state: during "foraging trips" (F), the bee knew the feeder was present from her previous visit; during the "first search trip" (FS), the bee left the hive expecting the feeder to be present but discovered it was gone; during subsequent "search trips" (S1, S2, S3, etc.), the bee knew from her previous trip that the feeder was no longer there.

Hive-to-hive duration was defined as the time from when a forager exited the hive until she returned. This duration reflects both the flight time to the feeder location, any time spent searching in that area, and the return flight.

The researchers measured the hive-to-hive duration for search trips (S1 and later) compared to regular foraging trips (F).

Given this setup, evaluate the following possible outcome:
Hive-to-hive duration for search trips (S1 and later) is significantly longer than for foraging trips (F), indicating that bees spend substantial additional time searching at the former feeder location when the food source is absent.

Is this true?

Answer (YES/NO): YES